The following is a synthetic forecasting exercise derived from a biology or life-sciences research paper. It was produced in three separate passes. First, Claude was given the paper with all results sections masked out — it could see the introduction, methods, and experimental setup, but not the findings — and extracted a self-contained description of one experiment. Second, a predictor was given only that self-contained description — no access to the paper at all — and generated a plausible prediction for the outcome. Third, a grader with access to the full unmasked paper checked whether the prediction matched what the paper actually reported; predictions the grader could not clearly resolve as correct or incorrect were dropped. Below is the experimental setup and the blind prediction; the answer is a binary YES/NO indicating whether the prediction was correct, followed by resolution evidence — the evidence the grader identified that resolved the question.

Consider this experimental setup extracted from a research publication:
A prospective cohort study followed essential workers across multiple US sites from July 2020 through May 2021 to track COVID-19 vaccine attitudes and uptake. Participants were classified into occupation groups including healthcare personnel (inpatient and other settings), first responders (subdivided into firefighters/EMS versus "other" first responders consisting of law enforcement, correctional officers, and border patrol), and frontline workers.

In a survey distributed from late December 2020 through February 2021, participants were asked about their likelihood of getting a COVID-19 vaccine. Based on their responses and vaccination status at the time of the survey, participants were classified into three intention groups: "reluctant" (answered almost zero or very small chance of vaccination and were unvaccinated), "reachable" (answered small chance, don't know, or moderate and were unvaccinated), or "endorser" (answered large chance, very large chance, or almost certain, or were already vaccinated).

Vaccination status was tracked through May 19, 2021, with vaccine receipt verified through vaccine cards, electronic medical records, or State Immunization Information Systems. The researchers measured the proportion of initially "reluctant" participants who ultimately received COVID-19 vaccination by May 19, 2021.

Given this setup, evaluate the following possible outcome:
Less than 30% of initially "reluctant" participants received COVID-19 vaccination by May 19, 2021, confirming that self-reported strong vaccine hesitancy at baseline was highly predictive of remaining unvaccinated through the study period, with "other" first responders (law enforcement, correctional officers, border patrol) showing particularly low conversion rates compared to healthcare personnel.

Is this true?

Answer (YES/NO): NO